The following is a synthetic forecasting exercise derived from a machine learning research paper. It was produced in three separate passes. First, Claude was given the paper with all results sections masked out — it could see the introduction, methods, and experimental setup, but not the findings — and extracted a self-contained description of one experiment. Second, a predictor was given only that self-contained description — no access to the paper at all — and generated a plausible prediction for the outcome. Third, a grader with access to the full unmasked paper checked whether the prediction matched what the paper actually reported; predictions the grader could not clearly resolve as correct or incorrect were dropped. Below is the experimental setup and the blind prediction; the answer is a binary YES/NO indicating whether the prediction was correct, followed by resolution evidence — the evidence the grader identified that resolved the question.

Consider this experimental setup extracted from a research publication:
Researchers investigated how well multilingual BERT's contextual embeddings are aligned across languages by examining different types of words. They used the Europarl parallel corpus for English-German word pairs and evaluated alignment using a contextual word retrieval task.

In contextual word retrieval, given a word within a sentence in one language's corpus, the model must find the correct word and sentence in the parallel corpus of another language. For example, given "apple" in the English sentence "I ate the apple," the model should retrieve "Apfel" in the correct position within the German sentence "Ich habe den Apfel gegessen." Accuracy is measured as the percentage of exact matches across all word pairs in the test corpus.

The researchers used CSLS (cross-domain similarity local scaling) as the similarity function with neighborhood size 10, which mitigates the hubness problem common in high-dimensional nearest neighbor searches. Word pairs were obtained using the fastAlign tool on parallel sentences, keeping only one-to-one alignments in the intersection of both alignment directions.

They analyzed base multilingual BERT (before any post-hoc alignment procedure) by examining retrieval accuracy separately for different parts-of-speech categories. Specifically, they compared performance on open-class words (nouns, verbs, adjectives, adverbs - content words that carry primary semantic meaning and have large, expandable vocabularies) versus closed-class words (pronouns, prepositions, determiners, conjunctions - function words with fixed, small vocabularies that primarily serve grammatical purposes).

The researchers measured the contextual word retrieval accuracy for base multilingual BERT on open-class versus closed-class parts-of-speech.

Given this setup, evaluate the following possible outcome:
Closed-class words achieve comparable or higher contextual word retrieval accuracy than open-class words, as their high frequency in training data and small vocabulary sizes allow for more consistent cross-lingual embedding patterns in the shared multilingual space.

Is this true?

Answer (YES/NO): YES